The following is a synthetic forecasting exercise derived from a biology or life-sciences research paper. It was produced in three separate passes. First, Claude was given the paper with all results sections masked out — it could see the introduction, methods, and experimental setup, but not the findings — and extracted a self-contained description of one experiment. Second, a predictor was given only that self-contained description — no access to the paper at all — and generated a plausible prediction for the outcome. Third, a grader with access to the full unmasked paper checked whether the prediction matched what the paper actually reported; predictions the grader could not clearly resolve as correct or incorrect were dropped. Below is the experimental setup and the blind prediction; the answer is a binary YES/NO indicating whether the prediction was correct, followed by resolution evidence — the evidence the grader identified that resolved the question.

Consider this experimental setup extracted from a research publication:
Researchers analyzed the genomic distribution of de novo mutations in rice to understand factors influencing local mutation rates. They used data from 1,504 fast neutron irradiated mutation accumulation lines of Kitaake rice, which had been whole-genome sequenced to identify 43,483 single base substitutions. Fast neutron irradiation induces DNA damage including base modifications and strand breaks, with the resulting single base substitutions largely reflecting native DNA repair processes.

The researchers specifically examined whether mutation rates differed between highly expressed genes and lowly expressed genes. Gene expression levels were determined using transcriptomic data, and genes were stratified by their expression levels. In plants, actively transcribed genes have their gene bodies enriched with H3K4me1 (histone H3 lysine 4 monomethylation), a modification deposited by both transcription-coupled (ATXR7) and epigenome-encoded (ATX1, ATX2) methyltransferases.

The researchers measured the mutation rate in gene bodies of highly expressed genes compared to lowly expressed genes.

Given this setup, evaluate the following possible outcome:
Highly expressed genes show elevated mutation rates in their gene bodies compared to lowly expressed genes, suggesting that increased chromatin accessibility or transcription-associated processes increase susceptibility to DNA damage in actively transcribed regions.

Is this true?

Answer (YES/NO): NO